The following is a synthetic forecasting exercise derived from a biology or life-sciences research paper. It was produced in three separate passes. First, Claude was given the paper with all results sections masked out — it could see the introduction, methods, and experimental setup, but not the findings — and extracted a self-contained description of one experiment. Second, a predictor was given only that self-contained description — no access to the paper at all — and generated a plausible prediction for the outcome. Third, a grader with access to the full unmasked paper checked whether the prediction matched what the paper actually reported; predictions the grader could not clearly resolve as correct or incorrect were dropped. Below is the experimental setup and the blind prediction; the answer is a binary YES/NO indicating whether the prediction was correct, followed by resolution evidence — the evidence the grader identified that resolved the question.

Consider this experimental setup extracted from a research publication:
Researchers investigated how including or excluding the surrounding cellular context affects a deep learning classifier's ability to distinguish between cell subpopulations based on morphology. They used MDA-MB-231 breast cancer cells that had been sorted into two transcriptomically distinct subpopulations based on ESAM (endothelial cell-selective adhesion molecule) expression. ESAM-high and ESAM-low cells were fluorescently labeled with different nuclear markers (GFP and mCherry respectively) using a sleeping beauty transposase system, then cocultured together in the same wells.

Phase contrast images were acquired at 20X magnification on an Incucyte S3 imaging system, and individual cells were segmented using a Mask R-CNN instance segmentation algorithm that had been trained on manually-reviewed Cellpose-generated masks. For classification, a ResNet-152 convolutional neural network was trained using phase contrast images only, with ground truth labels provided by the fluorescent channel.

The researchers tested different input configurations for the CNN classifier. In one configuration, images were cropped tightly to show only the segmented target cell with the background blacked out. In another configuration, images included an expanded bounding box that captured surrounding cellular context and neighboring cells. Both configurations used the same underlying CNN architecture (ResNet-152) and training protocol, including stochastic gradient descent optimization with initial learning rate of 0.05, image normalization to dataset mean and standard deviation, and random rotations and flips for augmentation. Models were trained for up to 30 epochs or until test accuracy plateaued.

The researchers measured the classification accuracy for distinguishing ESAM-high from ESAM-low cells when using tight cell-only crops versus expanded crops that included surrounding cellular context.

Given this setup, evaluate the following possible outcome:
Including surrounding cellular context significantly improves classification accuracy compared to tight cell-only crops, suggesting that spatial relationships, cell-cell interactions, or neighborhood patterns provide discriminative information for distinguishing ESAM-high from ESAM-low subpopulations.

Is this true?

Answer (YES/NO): YES